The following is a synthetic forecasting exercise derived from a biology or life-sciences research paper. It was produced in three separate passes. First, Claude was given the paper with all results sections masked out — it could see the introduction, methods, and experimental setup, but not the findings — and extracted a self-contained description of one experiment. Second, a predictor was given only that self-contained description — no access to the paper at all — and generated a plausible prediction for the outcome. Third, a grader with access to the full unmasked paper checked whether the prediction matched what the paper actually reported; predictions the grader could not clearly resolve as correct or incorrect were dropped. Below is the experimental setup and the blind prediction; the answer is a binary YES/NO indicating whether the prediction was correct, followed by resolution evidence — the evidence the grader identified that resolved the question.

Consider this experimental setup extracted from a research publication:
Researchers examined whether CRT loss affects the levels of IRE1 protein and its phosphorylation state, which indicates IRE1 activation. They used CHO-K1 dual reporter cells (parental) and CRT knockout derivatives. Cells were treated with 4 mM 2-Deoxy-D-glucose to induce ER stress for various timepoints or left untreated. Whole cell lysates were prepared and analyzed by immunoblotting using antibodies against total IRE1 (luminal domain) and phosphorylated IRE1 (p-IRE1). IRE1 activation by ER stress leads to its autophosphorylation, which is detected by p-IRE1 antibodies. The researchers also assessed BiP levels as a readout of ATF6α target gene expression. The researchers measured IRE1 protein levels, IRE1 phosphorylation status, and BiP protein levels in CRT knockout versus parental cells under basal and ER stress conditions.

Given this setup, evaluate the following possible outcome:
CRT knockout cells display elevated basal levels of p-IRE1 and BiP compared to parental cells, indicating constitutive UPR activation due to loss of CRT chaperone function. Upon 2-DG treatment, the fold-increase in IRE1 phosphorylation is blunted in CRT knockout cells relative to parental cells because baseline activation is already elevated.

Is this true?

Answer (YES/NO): NO